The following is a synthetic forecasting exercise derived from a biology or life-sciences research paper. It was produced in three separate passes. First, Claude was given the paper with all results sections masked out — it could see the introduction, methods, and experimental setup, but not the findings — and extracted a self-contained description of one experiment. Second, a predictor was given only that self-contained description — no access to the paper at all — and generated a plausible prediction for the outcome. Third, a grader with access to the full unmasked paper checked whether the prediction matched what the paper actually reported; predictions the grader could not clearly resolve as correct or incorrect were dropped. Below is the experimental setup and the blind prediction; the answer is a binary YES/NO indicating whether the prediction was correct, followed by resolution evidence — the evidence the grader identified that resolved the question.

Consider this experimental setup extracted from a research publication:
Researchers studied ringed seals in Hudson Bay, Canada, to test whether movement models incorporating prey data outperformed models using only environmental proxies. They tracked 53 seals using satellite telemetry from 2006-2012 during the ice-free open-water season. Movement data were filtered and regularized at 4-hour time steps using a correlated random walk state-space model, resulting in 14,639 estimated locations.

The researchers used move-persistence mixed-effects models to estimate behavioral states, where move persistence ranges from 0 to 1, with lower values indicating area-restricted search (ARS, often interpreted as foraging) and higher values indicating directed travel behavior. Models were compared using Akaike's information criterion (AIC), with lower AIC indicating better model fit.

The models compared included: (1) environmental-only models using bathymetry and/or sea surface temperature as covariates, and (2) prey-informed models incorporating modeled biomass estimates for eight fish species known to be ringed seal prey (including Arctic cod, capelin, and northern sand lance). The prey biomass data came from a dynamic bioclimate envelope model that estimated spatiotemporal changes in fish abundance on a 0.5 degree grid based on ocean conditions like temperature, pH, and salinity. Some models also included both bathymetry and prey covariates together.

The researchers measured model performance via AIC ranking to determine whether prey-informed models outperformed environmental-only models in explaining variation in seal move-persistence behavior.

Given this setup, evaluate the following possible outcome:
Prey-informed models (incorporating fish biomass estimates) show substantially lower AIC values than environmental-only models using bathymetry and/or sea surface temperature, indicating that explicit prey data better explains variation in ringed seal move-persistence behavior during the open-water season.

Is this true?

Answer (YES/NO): YES